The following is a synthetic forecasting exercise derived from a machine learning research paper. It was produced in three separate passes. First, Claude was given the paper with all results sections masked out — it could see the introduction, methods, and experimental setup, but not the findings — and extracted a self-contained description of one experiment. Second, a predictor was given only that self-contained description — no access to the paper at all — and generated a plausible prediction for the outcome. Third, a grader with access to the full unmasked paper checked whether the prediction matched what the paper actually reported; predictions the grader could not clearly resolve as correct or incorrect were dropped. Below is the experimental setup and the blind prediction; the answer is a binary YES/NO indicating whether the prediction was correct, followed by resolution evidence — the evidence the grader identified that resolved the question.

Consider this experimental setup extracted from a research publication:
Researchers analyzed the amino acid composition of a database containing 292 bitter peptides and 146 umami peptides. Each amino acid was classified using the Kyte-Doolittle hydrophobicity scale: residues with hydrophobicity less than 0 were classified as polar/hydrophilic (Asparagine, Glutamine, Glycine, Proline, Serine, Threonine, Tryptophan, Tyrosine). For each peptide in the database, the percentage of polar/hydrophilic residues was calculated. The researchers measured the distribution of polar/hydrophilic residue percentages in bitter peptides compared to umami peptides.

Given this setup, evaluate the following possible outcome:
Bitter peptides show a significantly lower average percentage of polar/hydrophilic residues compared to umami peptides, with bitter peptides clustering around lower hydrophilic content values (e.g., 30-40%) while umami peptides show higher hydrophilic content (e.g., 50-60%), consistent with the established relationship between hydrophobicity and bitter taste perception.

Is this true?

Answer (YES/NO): NO